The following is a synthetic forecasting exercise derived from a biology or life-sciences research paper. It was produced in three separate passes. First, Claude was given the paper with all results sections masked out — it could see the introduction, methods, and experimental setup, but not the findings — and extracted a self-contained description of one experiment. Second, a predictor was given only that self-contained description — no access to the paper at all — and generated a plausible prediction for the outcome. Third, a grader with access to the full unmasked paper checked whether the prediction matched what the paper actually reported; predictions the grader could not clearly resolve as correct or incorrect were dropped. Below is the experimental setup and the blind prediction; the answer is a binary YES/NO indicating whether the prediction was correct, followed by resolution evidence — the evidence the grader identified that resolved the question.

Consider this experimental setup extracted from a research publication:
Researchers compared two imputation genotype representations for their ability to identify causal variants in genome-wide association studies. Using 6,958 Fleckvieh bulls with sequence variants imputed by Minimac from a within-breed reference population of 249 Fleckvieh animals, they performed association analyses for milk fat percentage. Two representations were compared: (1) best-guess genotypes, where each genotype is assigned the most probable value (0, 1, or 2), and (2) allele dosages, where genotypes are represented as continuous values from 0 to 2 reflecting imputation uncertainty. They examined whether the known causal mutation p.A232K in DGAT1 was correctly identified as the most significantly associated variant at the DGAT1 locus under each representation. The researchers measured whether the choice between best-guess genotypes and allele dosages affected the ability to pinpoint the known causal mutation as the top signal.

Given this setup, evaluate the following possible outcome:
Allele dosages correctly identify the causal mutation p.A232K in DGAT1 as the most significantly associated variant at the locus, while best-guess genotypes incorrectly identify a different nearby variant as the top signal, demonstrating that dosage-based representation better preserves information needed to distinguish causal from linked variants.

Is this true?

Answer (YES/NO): NO